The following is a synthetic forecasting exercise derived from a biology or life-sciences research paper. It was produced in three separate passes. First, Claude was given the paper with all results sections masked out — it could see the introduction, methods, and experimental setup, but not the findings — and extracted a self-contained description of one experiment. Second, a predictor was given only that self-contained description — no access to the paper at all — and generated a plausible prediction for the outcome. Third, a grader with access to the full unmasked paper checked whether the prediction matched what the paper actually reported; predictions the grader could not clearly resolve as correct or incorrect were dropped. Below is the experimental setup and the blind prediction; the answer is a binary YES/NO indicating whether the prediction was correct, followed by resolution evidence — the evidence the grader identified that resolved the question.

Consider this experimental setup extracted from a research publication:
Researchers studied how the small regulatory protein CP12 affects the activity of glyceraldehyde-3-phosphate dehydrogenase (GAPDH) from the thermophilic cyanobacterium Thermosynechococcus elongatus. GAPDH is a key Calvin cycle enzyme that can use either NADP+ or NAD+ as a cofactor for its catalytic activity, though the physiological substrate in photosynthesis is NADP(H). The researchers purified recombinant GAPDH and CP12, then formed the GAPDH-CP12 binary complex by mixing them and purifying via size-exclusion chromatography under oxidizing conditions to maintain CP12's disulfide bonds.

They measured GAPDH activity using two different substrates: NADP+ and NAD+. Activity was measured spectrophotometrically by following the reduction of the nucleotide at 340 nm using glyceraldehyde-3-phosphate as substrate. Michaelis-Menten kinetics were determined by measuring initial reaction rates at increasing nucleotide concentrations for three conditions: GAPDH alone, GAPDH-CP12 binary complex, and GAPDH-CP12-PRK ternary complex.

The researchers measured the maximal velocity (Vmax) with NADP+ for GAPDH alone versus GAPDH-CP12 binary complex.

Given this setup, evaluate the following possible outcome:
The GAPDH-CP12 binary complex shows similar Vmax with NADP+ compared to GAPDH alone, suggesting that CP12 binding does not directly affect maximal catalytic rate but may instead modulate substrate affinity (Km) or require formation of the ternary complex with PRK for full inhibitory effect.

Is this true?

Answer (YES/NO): YES